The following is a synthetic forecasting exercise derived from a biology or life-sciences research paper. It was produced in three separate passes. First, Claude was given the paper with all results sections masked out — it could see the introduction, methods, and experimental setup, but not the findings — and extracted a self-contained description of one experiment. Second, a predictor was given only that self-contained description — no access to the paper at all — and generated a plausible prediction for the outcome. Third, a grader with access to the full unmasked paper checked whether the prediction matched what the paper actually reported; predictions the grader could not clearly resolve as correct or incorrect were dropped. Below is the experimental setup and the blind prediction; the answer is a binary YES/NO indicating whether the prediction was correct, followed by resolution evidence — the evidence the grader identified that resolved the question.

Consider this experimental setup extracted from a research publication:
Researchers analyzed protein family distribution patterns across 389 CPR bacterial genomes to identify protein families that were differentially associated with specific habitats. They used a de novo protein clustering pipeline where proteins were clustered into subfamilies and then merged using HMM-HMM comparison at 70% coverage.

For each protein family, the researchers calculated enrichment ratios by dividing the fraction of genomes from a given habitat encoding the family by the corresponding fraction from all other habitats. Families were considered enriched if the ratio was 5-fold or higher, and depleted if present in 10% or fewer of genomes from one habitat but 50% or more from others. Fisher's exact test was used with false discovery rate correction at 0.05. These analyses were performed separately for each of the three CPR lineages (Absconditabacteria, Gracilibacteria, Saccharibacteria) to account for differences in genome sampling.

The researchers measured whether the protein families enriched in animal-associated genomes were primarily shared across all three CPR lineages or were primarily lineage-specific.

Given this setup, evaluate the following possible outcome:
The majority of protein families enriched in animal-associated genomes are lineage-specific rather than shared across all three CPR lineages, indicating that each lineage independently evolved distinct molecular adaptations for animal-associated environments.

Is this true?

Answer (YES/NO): YES